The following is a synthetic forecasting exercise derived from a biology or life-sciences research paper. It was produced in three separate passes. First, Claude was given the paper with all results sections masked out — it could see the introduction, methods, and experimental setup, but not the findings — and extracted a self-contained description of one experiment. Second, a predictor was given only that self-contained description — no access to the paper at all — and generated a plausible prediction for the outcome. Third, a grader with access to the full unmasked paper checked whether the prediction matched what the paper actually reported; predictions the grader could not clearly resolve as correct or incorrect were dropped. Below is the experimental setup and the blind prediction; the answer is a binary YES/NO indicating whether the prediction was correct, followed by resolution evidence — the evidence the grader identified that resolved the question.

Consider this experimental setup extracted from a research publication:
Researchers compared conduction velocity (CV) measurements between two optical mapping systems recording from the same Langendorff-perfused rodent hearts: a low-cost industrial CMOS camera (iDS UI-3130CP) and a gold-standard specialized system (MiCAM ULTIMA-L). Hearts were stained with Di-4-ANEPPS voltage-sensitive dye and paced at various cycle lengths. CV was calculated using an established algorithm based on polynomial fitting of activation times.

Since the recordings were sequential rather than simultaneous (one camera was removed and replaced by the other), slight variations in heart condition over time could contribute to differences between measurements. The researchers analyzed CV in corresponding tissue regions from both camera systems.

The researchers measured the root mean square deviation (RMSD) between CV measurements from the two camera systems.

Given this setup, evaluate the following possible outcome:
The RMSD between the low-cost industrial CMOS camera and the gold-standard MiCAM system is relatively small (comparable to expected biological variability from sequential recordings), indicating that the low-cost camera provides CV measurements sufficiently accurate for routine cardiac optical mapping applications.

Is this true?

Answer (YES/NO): YES